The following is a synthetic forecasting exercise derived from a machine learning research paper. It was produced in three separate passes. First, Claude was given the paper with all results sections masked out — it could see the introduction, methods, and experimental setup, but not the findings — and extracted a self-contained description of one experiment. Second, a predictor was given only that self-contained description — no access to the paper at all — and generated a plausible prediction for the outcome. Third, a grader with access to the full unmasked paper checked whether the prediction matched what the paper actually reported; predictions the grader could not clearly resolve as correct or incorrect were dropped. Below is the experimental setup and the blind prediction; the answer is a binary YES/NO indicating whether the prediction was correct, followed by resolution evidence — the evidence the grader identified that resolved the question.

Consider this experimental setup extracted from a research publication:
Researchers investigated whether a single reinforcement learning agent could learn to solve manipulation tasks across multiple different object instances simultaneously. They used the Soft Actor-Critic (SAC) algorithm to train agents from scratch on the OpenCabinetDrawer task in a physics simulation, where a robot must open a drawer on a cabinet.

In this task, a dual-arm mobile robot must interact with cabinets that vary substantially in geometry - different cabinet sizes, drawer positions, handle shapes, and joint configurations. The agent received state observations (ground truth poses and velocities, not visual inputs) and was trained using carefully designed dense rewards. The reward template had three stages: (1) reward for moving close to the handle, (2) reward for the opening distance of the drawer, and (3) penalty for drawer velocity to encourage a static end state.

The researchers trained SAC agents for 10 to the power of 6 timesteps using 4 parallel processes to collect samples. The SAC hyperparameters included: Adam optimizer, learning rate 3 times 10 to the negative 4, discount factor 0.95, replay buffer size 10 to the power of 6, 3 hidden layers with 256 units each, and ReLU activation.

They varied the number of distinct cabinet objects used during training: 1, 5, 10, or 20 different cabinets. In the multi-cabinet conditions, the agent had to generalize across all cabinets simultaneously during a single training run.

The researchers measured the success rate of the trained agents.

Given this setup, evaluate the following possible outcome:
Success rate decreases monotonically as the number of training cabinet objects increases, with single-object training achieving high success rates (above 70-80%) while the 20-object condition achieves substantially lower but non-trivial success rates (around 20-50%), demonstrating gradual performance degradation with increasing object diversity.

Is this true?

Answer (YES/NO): NO